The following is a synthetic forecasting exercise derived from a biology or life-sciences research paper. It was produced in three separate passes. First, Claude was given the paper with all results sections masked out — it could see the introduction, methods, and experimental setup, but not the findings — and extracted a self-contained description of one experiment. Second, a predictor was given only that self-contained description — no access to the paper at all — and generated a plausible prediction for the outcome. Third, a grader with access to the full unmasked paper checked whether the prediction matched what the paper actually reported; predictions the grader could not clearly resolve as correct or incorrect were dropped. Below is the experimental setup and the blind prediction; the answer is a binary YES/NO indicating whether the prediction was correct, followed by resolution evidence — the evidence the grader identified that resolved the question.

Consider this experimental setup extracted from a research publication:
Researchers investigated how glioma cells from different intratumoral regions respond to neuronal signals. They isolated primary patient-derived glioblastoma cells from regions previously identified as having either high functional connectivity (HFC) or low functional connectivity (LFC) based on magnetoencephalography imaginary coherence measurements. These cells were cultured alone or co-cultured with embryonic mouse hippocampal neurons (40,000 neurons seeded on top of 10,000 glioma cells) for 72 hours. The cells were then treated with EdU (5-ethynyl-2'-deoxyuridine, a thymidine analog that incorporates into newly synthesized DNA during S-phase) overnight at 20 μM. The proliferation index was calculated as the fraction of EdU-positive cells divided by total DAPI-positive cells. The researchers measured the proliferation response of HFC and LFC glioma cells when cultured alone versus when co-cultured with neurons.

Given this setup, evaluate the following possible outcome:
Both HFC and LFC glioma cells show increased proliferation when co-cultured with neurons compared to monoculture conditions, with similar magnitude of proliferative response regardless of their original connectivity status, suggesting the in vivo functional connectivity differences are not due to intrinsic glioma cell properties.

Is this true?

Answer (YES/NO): NO